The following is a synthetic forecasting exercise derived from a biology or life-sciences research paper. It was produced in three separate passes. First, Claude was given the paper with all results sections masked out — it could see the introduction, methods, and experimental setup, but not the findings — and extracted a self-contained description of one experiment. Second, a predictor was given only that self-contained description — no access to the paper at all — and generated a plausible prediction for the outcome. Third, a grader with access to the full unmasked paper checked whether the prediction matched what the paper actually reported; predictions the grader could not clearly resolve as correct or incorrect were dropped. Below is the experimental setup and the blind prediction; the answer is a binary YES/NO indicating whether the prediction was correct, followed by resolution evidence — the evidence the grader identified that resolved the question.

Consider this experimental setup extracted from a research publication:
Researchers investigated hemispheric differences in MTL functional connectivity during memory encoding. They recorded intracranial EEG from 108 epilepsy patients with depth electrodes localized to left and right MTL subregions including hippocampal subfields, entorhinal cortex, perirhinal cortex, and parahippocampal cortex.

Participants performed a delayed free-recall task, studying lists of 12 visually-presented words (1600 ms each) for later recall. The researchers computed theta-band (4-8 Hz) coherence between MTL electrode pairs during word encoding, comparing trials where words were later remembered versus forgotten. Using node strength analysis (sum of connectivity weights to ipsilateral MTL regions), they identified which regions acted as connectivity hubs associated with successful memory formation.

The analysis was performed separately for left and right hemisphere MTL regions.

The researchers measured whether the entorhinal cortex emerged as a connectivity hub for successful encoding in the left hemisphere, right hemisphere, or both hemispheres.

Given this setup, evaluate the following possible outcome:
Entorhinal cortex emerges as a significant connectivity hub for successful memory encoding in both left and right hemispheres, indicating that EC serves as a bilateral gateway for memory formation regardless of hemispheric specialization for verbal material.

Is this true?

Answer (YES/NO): NO